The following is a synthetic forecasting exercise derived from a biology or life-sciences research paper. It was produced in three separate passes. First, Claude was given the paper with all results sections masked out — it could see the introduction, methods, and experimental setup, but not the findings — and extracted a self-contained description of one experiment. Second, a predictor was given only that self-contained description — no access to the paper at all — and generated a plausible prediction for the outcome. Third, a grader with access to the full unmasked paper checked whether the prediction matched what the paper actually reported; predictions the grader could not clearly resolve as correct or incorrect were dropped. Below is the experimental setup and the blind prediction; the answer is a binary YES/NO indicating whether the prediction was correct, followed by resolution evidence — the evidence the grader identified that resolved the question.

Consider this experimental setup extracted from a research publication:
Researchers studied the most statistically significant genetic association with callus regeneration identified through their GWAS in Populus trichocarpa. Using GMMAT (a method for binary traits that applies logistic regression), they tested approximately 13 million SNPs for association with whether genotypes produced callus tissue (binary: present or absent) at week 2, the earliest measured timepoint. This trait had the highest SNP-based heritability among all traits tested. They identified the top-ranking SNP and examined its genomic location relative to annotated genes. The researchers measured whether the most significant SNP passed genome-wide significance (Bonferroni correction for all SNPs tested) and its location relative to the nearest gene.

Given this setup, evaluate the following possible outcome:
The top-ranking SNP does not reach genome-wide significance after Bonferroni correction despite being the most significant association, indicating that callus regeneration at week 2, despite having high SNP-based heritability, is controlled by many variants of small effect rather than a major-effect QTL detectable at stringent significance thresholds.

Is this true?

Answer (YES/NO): NO